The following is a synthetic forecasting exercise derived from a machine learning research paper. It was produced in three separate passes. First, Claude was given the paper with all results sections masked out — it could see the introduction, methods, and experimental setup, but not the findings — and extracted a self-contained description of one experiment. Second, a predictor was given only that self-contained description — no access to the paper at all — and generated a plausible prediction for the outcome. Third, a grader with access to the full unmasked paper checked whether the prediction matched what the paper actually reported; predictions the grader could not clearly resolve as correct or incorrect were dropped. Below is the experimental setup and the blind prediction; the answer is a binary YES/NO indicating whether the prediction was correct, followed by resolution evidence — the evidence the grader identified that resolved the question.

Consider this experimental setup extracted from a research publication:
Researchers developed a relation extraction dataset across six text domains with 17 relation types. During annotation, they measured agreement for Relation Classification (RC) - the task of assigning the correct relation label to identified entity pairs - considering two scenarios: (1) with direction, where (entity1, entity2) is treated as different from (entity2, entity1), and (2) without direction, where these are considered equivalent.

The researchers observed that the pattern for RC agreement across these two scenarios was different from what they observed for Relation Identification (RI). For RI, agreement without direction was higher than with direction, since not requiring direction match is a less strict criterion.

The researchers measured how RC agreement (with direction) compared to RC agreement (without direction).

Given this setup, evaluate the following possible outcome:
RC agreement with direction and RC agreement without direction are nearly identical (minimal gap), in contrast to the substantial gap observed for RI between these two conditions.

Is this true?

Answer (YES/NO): YES